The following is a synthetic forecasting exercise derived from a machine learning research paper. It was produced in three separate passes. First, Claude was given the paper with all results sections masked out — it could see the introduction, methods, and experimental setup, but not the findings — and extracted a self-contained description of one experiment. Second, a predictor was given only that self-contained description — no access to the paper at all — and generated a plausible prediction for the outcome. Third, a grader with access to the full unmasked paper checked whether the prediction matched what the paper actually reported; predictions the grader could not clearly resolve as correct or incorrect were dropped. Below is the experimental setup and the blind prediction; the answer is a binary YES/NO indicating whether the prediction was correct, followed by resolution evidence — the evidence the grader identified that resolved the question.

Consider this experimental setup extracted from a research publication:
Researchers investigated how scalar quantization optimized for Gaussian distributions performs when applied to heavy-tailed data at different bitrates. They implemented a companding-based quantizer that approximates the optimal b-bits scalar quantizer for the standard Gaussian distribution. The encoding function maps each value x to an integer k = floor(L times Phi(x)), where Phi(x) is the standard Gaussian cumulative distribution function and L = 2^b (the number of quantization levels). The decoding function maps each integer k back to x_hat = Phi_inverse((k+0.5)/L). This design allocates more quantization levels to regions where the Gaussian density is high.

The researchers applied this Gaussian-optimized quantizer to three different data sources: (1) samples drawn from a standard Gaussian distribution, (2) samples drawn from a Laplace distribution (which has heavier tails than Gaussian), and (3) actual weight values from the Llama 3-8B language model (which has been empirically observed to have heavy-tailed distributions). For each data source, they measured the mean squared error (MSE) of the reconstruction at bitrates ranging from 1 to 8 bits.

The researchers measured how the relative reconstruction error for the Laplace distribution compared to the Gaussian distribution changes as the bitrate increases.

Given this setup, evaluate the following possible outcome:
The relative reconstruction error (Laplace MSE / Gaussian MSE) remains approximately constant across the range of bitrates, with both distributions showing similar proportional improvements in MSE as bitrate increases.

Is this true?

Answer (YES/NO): NO